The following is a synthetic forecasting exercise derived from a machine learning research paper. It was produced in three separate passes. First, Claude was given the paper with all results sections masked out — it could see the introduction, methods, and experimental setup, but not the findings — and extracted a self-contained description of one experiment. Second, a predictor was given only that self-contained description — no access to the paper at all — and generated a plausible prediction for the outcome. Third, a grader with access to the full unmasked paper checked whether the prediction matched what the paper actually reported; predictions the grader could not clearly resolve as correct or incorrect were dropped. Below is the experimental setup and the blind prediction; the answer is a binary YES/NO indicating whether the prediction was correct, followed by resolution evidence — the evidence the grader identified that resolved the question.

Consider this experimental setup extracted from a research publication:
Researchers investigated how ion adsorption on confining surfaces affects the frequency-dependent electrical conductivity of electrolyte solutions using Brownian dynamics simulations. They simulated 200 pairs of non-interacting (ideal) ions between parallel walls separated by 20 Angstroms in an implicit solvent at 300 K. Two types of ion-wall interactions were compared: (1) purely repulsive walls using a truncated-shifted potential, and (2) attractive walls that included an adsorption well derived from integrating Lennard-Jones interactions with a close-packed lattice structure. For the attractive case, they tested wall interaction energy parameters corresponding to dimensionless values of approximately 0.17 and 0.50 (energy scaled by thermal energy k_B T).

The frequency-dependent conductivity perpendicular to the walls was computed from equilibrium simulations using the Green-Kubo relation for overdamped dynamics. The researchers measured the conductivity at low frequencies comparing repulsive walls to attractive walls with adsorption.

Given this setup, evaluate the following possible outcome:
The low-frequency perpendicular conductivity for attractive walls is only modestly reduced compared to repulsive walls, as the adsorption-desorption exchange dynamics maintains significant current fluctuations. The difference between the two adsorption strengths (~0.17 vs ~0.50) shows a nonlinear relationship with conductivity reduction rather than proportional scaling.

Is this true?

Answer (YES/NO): NO